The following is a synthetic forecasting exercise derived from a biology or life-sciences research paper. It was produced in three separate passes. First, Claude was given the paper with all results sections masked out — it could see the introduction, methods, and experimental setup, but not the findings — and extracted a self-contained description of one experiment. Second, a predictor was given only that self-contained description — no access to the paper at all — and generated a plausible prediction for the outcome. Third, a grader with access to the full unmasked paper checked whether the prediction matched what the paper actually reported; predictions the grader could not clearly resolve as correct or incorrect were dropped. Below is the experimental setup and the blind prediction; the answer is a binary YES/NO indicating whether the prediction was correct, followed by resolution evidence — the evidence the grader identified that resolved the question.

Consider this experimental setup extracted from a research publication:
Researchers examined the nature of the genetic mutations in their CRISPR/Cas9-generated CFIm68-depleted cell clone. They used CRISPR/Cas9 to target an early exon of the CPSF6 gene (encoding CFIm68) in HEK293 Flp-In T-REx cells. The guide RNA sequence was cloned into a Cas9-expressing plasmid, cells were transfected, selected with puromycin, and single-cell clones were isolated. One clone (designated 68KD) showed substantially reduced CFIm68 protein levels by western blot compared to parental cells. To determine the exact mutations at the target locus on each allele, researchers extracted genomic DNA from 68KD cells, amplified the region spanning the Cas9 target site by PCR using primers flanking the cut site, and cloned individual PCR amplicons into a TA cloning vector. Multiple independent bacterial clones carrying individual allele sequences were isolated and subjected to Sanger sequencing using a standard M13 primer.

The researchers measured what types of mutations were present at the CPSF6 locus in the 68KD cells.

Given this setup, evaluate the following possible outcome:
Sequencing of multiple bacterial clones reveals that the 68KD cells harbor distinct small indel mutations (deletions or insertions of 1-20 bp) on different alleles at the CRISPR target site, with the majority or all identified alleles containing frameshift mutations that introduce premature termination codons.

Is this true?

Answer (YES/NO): YES